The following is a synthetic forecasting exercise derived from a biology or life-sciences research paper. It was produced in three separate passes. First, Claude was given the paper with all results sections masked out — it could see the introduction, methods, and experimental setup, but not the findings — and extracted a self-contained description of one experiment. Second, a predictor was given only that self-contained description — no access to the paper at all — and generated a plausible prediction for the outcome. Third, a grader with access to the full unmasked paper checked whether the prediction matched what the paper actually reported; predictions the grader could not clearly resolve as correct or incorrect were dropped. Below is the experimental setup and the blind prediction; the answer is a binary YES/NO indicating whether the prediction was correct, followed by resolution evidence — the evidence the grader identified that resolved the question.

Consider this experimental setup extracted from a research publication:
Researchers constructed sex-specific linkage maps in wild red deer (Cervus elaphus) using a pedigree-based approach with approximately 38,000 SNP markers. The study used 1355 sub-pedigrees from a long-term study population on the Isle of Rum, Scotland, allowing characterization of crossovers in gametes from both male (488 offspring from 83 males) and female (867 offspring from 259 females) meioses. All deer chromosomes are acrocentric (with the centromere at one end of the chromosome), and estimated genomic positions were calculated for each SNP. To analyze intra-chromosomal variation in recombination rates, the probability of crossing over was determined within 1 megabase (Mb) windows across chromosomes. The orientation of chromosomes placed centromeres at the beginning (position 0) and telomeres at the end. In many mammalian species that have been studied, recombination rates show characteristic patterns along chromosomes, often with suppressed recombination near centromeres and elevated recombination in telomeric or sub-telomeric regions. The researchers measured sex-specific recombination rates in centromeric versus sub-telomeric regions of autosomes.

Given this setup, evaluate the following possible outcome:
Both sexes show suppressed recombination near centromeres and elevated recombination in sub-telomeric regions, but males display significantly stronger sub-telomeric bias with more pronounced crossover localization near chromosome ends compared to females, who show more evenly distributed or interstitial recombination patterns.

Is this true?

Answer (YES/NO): NO